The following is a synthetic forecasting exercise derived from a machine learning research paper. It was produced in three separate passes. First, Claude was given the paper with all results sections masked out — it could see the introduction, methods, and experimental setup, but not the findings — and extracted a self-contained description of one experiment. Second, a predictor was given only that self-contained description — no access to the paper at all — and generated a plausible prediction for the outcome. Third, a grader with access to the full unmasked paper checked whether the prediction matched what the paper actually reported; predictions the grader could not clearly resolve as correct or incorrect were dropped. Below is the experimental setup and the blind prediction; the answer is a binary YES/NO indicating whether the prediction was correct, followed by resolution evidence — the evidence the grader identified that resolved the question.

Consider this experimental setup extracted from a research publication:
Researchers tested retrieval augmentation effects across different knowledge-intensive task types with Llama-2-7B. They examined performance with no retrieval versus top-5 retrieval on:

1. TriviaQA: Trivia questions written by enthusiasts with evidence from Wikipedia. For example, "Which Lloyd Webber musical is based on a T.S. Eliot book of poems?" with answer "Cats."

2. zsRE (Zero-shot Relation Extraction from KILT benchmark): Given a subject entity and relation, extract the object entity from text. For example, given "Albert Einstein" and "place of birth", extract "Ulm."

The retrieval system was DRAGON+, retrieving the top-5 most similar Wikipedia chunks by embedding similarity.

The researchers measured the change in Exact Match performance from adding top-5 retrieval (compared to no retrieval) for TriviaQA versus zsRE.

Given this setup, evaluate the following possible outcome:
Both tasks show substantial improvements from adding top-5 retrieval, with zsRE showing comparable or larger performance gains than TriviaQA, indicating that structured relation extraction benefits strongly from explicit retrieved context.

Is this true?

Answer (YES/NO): YES